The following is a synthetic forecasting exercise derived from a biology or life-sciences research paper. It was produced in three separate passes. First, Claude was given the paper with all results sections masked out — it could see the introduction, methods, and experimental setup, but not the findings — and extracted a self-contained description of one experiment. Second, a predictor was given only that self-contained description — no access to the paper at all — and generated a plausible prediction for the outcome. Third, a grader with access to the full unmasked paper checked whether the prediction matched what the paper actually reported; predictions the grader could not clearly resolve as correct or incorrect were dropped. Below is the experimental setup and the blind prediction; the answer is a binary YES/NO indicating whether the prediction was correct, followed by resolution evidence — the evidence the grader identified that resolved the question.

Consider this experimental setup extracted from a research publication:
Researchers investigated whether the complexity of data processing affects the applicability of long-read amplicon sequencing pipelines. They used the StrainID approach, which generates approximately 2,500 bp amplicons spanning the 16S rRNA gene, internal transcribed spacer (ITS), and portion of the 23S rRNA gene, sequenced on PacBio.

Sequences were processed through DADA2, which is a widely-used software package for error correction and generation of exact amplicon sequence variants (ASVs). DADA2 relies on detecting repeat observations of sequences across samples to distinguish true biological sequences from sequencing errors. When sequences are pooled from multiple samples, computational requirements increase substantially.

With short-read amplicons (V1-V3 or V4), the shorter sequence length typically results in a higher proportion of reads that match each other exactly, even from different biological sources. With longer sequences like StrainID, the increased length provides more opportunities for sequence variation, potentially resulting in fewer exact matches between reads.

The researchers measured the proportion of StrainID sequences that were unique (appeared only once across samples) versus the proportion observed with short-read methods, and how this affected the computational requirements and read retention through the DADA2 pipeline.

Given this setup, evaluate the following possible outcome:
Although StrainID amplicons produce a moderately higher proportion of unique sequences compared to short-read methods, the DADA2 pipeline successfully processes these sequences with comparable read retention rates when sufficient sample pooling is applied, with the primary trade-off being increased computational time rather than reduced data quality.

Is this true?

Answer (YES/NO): NO